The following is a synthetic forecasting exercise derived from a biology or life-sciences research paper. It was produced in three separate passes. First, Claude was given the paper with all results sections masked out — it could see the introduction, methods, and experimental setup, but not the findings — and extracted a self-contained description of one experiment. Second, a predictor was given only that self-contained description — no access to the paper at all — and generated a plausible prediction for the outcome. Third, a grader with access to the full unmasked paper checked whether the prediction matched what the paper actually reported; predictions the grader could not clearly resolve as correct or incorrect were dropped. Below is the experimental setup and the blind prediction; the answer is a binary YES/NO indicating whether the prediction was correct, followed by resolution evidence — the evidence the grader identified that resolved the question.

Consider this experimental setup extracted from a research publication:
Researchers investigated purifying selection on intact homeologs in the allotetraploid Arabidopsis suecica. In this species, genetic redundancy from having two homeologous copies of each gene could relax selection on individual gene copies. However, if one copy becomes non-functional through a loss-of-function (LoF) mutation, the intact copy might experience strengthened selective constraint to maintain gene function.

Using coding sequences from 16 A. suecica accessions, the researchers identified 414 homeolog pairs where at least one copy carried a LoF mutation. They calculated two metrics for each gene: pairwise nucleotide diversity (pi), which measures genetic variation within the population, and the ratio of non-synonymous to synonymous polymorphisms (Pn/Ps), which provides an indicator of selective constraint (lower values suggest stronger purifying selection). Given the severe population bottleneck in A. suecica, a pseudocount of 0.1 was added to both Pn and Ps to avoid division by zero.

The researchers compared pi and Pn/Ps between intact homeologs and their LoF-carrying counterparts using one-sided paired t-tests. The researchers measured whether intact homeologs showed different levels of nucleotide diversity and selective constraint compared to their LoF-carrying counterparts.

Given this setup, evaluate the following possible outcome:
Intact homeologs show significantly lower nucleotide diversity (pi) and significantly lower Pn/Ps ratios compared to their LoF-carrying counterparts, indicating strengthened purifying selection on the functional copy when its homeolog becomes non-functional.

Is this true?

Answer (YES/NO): YES